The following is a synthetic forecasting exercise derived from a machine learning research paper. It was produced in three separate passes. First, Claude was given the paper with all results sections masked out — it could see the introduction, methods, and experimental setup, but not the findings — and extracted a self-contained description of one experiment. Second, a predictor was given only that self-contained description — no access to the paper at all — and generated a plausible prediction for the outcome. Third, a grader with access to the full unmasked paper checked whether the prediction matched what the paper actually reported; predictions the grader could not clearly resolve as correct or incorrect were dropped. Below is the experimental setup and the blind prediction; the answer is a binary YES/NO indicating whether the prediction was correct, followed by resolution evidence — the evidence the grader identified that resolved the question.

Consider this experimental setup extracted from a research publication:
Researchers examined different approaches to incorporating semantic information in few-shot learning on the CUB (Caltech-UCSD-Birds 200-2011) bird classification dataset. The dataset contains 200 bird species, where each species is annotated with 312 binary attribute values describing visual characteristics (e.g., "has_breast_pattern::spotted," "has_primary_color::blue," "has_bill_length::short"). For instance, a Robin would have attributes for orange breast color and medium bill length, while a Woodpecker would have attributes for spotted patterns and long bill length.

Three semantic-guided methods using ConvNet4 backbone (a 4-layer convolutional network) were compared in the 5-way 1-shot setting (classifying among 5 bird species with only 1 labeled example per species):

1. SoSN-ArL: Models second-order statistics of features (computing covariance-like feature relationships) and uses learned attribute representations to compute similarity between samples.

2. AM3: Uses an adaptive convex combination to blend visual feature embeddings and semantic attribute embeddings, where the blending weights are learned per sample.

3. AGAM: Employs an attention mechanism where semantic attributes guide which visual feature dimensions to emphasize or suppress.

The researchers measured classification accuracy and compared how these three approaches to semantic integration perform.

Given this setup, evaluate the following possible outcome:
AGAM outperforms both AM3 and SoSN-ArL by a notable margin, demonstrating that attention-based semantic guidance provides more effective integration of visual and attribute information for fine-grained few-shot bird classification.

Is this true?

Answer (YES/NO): NO